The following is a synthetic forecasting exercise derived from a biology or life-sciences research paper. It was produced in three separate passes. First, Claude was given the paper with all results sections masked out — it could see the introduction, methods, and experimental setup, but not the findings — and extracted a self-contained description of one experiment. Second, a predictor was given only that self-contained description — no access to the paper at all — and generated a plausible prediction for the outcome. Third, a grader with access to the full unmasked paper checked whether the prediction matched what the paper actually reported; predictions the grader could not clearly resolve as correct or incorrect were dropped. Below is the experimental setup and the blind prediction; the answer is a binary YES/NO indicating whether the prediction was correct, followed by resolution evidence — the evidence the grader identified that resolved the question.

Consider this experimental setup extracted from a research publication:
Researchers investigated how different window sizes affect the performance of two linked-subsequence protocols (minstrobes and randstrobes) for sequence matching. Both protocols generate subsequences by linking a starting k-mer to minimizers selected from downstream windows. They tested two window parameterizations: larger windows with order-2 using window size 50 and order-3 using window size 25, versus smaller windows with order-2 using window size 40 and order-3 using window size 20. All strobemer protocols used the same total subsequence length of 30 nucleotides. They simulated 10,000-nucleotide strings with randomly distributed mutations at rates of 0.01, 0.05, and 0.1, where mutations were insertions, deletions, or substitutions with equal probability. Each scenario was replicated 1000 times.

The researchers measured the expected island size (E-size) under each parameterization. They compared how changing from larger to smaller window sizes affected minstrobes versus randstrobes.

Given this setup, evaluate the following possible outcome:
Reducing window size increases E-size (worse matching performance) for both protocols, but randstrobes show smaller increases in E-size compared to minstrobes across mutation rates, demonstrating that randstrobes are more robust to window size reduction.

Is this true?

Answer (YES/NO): NO